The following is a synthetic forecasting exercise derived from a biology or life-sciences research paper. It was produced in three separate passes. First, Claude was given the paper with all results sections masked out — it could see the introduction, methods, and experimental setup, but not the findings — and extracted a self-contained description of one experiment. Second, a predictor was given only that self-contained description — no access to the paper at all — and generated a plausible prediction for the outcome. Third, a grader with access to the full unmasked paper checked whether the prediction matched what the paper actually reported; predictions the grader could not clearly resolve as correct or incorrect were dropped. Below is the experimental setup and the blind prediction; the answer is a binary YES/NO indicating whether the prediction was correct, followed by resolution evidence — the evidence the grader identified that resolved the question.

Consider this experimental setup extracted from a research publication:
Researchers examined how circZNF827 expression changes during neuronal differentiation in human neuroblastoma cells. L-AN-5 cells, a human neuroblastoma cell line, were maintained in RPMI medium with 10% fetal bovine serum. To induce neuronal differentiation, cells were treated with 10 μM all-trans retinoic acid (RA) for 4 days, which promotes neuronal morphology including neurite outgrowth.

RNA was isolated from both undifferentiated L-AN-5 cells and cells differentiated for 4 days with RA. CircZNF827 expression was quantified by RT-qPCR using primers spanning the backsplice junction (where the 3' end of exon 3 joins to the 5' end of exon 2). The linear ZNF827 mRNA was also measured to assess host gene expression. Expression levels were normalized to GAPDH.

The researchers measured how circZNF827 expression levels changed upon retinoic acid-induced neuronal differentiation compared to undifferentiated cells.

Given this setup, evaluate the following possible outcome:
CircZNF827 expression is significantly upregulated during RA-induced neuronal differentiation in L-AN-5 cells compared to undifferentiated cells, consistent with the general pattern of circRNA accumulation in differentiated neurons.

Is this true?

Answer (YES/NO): YES